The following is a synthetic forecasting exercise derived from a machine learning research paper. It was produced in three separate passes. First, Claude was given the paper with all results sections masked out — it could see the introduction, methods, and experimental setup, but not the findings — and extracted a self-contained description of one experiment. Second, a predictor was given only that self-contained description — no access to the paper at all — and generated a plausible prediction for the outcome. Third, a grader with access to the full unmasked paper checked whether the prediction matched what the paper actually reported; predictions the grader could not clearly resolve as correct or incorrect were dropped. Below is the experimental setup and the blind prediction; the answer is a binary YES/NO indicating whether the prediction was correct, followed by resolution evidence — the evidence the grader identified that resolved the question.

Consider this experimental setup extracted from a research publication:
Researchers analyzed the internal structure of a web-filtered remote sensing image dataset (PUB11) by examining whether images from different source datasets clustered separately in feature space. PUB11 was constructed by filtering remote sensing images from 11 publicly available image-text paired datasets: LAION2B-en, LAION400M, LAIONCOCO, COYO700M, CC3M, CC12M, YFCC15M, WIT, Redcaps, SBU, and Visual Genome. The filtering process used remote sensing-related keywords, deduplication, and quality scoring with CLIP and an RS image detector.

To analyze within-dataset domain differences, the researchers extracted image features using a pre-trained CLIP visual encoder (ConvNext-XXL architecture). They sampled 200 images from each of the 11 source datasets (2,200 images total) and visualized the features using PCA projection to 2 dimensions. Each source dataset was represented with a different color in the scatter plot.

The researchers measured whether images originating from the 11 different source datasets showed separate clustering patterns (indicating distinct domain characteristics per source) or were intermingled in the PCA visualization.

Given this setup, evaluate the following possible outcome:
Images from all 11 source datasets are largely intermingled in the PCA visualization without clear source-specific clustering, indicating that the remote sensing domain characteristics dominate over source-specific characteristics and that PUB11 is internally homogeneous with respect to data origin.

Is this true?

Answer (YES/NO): YES